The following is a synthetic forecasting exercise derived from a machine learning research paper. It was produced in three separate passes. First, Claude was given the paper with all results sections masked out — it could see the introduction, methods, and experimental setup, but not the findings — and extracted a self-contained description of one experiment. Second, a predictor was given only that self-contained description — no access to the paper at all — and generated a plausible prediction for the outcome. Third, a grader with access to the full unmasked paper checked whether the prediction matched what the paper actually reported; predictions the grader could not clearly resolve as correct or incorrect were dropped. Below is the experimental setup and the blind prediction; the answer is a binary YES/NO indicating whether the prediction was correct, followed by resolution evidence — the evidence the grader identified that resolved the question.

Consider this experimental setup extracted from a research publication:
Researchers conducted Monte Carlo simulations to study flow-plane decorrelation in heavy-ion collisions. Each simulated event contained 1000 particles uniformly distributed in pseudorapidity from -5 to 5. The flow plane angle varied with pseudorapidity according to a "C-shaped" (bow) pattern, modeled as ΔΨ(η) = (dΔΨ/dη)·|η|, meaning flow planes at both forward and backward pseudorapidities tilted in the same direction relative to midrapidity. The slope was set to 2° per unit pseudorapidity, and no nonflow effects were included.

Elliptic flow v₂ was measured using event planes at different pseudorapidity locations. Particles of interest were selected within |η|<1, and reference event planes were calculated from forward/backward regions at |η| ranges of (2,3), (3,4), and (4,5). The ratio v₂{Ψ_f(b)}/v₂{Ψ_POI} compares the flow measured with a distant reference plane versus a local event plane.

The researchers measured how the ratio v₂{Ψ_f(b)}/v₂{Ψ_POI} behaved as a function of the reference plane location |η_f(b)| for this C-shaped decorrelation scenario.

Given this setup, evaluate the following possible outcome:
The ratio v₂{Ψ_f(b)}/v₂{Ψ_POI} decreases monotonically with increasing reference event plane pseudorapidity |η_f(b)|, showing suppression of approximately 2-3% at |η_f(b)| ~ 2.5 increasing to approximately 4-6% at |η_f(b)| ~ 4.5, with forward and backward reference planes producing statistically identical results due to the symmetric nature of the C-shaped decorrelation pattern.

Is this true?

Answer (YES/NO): NO